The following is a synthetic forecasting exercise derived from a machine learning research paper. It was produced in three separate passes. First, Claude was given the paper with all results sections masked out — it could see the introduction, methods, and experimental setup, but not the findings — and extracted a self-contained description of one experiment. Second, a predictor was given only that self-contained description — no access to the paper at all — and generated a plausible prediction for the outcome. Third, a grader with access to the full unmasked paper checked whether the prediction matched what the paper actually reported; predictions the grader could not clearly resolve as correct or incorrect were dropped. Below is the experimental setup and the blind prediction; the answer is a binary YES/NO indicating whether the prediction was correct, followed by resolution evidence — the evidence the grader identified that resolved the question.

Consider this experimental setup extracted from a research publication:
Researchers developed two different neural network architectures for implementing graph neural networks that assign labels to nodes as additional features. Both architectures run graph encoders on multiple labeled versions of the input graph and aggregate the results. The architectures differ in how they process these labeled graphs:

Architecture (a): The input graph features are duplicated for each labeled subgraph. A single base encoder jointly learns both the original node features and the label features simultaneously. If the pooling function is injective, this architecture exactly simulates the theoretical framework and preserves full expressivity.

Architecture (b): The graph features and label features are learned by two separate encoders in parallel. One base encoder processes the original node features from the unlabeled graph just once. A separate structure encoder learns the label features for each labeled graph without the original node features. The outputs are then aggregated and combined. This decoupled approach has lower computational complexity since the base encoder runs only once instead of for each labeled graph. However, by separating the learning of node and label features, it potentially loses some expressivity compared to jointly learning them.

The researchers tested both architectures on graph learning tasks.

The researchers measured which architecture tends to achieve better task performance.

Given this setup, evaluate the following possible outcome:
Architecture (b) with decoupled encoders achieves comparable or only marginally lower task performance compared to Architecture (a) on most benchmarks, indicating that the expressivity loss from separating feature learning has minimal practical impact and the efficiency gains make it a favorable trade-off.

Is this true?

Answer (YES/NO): NO